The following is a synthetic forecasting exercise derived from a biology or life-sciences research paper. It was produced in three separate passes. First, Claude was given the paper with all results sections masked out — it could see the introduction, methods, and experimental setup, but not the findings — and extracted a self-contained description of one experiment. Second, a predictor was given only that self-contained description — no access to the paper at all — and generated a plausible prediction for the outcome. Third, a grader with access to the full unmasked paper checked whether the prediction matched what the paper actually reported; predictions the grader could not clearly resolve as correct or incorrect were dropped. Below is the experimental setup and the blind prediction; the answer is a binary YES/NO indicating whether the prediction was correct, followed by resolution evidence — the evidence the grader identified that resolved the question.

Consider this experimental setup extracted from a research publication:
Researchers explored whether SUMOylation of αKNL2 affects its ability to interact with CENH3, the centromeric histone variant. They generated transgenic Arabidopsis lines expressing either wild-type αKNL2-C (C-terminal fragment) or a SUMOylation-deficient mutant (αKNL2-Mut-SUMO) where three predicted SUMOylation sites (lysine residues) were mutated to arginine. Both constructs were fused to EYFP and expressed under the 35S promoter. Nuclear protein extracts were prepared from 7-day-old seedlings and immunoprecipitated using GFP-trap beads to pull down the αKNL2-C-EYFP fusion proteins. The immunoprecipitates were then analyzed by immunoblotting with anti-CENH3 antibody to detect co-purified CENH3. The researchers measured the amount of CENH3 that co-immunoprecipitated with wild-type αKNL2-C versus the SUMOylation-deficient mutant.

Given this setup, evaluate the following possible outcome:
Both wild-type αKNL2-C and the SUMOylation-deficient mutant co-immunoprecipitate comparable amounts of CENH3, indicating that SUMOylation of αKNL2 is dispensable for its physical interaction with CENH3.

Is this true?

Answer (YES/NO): NO